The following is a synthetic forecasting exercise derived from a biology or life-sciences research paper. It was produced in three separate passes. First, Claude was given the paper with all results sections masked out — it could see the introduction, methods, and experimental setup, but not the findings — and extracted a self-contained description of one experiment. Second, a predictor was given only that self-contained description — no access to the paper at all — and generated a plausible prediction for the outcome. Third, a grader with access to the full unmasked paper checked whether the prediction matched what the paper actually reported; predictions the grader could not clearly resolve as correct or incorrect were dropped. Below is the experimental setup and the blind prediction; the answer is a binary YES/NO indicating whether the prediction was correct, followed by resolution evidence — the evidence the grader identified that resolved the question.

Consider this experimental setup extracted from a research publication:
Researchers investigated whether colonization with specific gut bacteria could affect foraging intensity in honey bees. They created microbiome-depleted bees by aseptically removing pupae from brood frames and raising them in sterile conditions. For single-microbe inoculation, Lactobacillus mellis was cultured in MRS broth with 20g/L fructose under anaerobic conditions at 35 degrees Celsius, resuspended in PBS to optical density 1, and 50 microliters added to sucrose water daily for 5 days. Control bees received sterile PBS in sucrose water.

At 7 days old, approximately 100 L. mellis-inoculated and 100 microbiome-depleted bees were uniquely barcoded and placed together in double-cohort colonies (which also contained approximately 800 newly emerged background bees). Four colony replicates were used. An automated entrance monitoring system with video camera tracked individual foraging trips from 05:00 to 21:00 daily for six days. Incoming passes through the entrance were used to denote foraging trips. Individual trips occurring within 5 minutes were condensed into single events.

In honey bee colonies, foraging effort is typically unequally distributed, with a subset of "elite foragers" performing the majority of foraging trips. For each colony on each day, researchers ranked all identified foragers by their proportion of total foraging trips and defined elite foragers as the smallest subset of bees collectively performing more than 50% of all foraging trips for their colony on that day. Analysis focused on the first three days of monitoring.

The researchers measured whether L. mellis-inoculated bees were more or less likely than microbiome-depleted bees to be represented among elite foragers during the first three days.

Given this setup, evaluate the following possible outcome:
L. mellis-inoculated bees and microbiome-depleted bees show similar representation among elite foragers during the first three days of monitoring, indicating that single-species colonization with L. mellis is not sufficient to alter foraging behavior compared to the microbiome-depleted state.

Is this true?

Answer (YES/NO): NO